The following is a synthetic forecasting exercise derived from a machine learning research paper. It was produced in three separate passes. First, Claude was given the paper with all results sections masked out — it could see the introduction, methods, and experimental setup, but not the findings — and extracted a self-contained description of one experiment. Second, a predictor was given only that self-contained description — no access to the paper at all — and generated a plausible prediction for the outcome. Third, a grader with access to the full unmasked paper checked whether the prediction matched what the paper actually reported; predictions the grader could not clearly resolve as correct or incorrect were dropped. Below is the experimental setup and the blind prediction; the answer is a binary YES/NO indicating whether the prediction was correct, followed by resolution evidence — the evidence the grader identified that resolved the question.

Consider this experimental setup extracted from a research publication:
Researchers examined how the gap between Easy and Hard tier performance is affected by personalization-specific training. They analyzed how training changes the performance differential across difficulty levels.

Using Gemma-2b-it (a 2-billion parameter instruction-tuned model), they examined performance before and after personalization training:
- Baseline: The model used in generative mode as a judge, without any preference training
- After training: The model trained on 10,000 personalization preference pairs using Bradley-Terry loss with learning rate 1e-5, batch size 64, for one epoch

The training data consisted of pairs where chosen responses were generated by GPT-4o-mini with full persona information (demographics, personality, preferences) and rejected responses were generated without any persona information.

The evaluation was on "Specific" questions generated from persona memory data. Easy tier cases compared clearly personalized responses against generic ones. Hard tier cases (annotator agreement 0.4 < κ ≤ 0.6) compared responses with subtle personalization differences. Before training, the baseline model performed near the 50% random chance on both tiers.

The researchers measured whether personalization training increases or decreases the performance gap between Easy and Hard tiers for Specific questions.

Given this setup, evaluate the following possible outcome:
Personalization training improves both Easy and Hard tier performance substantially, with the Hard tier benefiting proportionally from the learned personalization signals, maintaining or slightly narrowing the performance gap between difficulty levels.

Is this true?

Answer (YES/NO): NO